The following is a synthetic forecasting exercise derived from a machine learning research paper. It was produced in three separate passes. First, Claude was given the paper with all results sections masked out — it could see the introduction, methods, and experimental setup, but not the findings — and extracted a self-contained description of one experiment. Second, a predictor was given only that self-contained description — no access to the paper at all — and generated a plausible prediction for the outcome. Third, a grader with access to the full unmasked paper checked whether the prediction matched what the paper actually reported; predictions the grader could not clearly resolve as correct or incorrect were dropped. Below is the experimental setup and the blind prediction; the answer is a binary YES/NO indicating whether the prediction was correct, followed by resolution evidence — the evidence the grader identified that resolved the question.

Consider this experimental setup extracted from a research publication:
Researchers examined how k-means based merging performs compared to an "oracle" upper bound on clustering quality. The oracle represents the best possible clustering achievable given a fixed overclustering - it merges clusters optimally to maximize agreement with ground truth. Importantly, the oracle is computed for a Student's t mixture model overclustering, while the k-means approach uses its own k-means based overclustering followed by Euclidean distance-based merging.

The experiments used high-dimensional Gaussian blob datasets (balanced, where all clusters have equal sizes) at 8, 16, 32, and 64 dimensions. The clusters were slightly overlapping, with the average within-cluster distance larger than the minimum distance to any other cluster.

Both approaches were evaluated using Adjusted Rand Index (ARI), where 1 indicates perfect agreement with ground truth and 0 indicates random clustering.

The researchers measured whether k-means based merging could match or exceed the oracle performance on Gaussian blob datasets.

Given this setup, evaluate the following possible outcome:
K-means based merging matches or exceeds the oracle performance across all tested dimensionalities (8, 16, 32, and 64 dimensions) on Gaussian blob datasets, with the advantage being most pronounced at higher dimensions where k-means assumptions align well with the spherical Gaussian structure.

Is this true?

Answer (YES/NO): YES